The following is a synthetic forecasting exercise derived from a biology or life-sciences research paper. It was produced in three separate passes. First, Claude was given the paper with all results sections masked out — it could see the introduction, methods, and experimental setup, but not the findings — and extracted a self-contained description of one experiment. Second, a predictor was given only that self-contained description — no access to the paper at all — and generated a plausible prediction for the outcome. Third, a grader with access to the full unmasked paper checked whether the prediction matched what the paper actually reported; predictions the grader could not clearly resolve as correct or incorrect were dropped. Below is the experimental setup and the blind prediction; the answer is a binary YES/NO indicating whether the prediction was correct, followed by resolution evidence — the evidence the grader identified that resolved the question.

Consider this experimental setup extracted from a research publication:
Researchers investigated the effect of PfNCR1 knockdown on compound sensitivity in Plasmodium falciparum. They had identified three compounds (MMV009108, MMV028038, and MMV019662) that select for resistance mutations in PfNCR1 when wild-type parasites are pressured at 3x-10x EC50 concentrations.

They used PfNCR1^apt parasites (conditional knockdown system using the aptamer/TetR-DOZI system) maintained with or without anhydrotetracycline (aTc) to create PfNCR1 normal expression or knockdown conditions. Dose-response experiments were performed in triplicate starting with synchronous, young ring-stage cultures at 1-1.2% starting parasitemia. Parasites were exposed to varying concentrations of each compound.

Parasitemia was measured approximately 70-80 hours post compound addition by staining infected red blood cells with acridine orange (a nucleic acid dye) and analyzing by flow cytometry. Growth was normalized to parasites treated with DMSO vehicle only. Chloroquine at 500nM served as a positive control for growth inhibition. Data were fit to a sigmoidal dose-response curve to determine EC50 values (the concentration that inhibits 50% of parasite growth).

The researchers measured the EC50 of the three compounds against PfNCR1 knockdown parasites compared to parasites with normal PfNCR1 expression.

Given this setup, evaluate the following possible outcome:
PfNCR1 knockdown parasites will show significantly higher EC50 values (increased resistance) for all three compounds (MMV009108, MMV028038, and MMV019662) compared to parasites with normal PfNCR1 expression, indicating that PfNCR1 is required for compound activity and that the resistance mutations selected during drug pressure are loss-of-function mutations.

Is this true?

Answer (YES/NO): NO